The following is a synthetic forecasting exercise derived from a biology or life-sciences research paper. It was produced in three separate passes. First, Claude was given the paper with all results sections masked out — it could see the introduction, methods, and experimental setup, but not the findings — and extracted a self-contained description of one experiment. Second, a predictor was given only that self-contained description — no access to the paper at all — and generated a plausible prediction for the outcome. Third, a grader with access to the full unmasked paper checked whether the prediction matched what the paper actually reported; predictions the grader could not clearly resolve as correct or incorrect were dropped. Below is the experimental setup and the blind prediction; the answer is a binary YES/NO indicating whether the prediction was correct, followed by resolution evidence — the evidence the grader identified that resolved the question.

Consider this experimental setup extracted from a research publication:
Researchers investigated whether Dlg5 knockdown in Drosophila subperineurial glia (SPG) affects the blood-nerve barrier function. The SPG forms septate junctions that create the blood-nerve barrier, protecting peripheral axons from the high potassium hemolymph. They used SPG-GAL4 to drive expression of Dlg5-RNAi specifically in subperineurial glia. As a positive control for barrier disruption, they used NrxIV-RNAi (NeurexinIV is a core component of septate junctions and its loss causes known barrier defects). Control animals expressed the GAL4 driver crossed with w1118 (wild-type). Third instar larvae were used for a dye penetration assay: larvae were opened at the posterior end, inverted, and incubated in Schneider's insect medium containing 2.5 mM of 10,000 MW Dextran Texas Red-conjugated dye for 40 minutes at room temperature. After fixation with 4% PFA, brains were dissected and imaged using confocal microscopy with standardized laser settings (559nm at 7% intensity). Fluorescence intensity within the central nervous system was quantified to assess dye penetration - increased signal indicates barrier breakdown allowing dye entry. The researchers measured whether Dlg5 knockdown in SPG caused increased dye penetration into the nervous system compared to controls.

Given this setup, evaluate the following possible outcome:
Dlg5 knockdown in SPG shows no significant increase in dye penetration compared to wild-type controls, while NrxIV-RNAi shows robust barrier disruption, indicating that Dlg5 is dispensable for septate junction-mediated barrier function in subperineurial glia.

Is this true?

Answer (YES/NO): YES